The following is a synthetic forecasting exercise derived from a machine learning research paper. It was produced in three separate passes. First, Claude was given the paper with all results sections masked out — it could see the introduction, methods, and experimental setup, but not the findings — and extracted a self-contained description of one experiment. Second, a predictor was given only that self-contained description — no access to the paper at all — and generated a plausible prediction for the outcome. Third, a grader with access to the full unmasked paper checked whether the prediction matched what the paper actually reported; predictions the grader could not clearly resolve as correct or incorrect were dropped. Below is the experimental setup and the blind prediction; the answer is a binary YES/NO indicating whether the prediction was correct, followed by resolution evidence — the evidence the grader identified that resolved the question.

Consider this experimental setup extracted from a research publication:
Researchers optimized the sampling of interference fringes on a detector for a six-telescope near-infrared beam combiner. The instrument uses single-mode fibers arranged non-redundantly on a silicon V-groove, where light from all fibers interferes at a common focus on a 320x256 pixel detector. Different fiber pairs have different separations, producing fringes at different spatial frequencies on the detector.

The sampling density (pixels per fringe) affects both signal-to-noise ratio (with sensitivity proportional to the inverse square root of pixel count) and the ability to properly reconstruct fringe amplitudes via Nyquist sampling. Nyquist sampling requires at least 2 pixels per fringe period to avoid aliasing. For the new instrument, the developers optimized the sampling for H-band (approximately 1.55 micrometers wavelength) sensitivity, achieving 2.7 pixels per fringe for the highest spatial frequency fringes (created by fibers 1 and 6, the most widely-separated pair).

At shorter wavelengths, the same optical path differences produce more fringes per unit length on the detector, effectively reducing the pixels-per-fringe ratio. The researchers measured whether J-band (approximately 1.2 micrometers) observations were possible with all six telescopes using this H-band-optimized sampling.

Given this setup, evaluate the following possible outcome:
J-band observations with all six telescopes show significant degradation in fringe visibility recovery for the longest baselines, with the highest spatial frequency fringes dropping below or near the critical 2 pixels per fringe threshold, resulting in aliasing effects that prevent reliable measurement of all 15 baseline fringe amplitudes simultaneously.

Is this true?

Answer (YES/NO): YES